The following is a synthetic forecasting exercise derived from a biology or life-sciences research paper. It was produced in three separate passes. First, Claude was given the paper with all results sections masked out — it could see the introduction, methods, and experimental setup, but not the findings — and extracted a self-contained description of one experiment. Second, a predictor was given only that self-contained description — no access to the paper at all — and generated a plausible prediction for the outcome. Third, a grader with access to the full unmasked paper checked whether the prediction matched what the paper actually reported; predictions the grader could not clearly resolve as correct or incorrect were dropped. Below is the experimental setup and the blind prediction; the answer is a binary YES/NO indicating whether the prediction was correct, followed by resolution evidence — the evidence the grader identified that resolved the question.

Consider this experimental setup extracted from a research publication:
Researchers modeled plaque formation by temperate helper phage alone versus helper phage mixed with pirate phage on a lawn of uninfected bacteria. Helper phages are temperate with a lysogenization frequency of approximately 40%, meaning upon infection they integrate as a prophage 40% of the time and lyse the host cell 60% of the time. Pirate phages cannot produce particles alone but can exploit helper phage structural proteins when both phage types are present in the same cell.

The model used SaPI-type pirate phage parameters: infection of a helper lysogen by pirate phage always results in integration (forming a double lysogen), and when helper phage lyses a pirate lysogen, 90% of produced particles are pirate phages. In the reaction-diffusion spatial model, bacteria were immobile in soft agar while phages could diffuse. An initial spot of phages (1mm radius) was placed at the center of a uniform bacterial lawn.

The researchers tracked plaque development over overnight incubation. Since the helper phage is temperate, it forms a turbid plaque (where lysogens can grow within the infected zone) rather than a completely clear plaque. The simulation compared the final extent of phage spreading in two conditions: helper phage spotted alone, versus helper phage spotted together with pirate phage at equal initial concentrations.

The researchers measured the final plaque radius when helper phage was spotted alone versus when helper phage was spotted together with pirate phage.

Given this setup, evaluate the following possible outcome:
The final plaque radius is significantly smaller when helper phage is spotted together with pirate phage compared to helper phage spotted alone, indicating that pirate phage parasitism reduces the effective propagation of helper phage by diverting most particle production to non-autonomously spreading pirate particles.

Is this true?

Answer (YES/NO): NO